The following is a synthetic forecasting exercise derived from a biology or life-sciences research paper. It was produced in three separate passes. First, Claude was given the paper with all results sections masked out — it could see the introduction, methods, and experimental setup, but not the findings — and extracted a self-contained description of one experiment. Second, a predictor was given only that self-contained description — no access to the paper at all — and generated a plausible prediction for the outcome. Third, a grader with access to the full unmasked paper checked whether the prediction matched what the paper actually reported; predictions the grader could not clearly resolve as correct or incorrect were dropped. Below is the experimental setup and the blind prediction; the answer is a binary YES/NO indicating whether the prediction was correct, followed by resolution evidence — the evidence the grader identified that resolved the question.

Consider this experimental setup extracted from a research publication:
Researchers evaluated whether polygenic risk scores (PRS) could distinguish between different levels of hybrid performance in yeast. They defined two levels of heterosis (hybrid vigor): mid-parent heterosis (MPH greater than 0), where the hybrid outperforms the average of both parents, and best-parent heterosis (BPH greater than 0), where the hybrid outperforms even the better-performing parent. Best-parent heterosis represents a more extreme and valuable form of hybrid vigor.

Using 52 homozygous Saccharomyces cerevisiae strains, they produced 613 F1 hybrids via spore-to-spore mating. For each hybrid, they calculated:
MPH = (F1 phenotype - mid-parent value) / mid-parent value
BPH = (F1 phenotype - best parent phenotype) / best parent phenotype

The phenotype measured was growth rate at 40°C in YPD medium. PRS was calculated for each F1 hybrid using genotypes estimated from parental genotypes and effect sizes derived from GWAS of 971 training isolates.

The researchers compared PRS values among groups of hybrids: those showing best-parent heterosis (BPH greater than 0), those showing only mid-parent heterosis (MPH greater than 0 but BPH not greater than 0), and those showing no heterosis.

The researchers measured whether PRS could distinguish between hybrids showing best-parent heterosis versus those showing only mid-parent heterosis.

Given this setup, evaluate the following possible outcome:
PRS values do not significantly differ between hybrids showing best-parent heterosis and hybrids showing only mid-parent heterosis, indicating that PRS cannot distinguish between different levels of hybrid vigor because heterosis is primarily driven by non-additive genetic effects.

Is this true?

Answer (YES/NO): YES